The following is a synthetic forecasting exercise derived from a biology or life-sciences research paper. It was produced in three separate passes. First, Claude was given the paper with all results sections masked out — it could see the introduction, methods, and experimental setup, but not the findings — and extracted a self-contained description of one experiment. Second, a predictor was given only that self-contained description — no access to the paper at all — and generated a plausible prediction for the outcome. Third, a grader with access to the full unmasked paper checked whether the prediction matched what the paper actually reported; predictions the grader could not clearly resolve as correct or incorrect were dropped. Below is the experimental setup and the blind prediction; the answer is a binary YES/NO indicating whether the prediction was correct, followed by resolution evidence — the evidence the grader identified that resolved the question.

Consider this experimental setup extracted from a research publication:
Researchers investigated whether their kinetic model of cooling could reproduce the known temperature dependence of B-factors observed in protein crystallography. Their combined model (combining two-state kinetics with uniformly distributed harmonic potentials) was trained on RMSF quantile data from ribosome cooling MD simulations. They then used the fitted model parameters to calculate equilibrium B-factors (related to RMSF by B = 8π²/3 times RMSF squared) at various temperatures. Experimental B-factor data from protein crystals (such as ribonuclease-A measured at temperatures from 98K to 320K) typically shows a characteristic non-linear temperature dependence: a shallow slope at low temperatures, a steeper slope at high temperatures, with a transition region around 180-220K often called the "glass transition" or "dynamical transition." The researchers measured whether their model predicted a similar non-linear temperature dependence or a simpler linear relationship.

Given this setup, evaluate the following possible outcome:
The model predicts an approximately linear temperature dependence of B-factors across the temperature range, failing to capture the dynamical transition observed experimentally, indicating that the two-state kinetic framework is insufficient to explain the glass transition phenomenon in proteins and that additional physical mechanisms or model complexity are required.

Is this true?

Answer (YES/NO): NO